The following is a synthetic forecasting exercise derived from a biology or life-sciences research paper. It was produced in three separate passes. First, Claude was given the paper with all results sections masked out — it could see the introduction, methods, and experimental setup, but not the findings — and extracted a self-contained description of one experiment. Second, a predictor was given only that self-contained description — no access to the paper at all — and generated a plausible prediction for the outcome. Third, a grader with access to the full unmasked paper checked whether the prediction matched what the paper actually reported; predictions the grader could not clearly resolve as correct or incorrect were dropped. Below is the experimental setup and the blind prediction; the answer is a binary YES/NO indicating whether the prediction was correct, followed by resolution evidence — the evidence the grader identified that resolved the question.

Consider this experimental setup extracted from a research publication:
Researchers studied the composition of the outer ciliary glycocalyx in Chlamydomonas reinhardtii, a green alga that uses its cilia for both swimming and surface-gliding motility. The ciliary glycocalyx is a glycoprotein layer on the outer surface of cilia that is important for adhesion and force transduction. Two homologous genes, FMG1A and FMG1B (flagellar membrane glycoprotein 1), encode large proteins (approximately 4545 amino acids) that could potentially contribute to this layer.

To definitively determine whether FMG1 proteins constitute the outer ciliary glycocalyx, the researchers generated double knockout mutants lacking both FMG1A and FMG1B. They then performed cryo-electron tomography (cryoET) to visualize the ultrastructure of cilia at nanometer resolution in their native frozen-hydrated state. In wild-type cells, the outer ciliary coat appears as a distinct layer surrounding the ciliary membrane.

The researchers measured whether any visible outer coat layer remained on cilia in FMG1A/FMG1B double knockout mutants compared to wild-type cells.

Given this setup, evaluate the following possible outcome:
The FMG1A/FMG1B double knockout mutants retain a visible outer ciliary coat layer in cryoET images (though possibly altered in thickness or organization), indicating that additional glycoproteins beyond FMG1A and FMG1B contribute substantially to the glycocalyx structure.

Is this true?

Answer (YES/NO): NO